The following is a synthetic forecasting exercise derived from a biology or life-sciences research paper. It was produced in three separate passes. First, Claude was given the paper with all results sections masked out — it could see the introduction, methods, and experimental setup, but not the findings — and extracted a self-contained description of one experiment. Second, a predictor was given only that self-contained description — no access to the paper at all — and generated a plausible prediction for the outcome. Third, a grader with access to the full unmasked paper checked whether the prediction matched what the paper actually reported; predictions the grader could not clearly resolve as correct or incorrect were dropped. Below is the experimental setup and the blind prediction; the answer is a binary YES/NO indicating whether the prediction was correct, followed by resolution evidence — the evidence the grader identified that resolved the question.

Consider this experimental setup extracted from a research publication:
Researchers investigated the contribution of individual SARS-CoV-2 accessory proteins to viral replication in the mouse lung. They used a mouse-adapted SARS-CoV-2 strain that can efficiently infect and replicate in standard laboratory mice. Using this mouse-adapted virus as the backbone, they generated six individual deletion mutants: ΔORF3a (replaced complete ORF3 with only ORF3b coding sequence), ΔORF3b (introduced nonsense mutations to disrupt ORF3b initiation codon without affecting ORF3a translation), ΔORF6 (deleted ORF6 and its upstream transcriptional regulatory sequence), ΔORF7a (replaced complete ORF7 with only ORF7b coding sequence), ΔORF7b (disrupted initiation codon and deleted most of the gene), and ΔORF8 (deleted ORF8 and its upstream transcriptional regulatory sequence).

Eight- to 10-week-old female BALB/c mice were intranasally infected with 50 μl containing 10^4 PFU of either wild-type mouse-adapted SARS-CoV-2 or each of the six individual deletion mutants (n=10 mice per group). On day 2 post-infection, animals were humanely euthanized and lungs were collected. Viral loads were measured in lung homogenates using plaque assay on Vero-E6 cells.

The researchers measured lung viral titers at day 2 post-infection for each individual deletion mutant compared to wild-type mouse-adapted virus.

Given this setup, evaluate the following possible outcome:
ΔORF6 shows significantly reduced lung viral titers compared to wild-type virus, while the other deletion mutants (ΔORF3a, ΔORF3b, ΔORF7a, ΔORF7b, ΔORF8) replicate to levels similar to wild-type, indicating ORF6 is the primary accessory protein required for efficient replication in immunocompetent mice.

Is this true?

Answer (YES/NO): NO